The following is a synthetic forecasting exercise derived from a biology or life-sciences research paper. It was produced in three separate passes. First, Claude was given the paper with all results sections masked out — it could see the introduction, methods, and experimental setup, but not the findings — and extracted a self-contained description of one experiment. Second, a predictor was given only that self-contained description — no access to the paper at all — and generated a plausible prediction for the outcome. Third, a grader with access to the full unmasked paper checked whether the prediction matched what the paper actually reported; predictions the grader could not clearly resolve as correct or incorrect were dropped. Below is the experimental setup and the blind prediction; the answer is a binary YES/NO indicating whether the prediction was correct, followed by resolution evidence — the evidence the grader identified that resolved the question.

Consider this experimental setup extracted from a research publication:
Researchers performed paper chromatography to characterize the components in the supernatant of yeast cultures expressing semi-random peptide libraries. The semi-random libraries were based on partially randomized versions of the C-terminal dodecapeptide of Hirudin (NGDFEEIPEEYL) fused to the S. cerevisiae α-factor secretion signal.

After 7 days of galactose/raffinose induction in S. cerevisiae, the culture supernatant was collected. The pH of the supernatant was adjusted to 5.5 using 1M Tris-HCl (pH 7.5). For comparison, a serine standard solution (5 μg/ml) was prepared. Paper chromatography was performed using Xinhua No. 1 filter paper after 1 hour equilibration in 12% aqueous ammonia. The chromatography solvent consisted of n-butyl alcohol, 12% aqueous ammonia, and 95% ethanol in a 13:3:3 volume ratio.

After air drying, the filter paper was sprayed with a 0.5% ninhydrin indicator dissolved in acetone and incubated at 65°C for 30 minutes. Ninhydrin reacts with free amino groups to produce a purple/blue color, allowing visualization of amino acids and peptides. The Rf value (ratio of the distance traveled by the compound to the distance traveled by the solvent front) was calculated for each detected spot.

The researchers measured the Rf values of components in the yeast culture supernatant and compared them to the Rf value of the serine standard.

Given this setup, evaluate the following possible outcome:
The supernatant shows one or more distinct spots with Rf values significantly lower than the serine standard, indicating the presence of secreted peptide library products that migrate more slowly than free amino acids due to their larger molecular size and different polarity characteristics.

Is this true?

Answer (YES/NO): NO